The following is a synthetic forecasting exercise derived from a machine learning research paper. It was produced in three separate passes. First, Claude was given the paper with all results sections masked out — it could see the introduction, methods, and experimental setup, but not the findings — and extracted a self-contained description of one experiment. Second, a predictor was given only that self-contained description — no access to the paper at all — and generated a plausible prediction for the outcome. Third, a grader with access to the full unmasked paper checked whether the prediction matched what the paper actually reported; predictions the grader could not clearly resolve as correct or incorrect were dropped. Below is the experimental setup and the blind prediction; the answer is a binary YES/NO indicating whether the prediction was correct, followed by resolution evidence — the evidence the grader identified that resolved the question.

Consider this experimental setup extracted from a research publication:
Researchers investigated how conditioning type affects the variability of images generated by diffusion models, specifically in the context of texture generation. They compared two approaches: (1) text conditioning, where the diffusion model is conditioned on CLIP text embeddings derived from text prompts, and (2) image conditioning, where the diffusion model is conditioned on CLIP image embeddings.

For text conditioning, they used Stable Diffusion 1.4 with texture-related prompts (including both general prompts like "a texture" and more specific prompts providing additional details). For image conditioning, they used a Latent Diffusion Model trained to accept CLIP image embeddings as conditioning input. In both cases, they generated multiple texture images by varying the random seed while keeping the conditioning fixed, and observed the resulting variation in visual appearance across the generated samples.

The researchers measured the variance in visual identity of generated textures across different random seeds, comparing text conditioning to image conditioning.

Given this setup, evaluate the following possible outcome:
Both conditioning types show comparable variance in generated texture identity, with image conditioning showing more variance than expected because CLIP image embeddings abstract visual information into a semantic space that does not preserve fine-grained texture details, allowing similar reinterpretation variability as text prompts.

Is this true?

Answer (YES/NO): NO